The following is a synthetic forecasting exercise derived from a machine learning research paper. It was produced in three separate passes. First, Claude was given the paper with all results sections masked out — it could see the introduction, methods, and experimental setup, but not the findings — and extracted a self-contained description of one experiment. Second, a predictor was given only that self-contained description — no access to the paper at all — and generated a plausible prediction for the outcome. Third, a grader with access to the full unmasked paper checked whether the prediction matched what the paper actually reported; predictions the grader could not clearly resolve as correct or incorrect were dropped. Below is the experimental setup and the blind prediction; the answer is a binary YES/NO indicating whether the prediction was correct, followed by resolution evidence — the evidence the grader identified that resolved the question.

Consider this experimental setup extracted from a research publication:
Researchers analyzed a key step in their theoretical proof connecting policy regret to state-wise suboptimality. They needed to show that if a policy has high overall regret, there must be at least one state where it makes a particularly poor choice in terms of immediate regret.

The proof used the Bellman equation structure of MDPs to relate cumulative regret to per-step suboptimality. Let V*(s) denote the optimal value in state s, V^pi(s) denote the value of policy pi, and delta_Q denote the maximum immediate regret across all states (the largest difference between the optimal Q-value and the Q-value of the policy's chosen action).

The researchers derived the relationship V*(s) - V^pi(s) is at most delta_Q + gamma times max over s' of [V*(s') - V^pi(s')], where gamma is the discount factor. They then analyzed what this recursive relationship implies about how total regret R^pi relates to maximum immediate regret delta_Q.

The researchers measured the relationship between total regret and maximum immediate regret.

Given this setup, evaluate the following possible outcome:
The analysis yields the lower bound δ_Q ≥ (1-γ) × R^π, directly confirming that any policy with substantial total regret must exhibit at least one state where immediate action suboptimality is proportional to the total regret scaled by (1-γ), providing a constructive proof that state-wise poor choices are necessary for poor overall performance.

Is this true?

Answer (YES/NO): YES